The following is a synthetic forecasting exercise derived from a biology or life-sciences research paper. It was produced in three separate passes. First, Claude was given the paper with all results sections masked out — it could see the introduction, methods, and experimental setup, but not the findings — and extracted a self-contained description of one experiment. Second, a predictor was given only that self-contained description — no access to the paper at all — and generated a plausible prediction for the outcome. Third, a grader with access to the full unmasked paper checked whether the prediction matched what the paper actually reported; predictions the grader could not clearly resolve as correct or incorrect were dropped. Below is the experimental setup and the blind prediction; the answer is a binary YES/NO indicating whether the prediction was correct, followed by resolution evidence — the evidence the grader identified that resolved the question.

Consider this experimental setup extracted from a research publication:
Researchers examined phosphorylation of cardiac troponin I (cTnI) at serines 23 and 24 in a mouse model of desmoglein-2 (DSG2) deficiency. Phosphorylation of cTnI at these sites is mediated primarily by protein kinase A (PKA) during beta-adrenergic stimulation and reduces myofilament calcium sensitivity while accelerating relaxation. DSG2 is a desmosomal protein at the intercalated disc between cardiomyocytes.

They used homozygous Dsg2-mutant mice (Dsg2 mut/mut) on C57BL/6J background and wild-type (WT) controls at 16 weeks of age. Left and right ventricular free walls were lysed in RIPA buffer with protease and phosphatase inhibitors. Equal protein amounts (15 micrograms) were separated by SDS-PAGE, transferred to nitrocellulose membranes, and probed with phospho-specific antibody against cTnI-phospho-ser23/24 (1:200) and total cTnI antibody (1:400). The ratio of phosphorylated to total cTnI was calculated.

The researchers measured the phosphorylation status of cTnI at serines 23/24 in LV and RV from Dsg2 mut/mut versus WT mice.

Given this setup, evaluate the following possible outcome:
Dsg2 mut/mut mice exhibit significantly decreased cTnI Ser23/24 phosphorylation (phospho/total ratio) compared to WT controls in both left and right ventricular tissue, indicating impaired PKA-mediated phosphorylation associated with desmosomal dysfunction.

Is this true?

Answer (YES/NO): NO